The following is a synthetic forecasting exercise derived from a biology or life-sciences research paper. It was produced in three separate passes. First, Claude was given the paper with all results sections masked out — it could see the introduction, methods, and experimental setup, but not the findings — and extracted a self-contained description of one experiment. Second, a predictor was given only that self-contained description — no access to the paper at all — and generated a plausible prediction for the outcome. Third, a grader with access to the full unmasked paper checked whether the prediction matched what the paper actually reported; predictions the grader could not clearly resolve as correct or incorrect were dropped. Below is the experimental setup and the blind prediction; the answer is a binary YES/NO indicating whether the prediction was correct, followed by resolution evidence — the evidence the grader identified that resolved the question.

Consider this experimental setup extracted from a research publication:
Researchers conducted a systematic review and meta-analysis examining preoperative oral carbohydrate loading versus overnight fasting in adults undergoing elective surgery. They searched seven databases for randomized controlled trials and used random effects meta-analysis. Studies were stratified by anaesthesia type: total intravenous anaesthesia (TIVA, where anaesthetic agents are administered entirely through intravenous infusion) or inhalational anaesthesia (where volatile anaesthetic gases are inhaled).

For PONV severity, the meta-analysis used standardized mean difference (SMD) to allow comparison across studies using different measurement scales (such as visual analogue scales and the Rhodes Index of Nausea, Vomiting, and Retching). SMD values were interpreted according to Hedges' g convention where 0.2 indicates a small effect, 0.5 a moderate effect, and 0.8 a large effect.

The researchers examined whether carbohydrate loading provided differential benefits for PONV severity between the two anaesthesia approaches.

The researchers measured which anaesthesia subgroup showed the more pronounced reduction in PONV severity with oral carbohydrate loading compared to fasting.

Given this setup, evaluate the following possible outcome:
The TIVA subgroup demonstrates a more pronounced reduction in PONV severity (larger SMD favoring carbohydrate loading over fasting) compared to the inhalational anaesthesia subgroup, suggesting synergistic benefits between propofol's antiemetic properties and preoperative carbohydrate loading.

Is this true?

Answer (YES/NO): YES